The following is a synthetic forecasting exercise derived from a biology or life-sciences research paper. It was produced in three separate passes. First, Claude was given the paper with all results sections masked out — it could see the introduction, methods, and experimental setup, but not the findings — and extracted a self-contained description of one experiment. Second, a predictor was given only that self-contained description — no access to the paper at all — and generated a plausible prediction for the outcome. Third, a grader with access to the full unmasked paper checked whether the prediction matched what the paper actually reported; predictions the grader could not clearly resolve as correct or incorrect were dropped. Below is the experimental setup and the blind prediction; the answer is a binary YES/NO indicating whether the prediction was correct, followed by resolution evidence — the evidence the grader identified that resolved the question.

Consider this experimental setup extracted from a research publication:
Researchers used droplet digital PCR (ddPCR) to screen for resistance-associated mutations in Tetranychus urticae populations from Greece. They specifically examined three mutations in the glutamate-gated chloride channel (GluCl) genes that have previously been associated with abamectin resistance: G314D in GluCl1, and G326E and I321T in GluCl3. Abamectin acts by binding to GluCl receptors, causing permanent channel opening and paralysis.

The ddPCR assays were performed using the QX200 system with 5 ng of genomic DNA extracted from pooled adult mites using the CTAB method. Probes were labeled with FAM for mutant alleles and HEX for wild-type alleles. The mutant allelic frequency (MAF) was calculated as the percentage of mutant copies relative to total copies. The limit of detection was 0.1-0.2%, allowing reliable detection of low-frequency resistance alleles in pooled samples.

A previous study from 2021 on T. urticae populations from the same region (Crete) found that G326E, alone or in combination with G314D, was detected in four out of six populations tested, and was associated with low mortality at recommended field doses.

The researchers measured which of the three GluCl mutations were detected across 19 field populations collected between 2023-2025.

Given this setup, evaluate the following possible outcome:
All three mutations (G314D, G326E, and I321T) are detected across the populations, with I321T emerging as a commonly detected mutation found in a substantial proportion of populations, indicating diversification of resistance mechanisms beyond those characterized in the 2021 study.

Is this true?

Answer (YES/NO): NO